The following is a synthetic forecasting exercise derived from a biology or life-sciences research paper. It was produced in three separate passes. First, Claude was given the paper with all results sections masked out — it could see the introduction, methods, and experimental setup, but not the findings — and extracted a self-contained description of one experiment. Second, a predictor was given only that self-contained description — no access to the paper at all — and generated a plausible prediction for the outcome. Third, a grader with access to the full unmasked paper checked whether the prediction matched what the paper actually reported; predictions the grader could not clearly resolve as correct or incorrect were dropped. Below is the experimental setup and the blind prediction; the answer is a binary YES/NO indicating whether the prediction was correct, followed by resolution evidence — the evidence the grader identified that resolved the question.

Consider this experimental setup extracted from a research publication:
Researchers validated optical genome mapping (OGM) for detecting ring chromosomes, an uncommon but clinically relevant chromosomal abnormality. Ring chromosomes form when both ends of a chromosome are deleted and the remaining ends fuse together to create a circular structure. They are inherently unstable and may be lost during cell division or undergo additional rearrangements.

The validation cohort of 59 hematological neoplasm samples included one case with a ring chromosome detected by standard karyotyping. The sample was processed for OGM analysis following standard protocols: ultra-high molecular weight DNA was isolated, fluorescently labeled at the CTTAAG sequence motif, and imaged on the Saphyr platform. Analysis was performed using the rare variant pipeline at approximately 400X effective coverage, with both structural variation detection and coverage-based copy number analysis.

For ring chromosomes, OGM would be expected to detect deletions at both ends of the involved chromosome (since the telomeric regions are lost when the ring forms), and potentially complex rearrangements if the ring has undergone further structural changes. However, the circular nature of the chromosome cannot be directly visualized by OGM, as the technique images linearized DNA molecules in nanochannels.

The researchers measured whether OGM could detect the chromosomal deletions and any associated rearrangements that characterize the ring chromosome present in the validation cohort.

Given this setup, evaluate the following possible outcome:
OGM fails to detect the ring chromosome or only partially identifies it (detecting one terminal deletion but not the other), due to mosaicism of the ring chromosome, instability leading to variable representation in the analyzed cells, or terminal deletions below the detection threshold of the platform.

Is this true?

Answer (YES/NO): NO